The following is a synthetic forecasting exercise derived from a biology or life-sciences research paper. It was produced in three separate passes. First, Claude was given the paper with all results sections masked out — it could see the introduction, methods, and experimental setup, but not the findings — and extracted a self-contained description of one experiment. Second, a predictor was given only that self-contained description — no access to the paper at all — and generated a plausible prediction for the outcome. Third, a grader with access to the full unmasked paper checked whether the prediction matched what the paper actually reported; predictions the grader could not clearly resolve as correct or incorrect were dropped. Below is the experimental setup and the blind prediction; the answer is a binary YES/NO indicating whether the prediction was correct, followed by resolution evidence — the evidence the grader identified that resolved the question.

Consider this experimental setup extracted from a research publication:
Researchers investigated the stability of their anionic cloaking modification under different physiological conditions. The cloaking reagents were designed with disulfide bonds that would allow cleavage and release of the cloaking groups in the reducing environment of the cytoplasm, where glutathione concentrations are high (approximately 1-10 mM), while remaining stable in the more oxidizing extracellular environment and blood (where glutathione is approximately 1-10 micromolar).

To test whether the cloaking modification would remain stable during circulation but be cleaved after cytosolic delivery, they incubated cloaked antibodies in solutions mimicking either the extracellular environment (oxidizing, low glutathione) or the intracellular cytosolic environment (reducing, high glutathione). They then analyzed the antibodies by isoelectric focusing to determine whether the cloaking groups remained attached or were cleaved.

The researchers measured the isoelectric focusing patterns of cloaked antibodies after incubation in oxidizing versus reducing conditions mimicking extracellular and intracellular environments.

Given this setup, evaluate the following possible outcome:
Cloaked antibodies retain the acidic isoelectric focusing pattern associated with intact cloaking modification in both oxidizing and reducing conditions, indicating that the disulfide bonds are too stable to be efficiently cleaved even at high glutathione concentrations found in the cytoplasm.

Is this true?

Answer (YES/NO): NO